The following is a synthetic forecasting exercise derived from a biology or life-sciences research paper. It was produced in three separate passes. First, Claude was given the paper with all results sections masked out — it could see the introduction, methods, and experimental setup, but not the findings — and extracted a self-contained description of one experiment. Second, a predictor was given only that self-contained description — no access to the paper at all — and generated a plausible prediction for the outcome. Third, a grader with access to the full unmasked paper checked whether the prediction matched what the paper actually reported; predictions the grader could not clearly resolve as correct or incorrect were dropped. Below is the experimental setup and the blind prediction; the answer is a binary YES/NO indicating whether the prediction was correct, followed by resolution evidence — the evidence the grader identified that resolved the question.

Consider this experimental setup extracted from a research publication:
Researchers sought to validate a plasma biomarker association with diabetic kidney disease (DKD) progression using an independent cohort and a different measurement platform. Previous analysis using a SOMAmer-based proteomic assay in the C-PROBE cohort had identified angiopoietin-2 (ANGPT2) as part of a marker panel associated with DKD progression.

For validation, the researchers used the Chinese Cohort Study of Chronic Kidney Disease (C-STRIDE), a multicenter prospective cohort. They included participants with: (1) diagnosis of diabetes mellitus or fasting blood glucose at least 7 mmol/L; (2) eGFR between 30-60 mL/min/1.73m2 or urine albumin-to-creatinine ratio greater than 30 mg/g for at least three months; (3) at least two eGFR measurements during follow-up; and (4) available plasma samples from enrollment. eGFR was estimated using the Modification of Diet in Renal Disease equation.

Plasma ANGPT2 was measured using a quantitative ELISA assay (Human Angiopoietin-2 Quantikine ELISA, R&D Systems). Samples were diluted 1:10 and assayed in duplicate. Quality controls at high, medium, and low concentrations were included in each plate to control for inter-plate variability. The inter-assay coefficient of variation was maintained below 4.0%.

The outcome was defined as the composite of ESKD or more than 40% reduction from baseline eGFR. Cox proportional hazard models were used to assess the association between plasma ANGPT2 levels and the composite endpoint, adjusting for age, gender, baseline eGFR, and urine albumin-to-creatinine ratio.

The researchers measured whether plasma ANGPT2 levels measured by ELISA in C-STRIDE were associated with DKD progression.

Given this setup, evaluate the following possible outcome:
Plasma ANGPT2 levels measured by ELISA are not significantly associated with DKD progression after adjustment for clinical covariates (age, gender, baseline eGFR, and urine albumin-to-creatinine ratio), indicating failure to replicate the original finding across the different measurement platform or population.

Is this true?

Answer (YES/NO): NO